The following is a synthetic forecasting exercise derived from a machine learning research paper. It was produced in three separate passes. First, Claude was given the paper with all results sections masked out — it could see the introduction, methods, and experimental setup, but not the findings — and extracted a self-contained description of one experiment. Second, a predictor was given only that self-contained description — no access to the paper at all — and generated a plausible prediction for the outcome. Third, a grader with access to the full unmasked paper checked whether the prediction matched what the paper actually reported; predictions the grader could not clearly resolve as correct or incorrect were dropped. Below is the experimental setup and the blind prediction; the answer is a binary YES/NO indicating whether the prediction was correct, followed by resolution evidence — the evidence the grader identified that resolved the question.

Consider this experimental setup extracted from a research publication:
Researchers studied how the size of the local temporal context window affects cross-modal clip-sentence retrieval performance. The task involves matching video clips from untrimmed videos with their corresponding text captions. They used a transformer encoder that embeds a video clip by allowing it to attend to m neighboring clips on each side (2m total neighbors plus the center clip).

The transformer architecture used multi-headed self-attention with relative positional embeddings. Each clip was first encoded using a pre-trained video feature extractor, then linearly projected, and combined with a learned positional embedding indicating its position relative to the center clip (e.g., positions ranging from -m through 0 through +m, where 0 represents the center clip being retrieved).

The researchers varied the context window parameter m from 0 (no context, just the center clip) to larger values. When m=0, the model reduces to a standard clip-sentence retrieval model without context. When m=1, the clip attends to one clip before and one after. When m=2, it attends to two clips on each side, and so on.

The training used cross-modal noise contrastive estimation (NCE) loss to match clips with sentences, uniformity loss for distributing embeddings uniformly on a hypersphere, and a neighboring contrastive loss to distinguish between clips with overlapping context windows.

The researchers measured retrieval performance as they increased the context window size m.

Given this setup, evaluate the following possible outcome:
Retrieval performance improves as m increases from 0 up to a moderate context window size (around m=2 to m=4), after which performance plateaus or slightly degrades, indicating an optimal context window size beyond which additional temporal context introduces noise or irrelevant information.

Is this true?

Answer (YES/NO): YES